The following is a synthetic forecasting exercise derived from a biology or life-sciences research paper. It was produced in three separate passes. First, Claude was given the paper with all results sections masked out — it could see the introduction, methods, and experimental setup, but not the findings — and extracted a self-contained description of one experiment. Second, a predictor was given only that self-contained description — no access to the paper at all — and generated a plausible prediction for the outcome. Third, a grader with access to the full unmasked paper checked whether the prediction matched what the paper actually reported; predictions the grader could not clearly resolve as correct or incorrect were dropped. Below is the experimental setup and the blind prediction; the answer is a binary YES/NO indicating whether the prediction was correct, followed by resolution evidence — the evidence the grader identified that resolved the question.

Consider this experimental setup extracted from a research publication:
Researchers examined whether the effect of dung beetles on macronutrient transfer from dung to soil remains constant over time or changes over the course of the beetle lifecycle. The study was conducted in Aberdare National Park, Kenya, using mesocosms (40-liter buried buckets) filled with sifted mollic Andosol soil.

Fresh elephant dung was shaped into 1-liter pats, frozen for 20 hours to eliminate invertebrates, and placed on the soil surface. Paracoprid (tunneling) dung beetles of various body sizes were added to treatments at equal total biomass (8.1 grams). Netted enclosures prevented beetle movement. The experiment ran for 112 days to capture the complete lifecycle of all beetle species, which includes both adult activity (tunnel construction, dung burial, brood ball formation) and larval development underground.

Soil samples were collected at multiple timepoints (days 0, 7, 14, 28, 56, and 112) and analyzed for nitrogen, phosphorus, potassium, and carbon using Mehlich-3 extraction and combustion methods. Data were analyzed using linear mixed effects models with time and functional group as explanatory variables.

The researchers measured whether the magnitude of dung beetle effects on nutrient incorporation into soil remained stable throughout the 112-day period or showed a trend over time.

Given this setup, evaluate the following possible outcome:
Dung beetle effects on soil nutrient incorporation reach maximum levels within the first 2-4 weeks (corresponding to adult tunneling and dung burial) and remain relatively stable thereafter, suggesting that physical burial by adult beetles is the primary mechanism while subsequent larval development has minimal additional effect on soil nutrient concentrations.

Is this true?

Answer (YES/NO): NO